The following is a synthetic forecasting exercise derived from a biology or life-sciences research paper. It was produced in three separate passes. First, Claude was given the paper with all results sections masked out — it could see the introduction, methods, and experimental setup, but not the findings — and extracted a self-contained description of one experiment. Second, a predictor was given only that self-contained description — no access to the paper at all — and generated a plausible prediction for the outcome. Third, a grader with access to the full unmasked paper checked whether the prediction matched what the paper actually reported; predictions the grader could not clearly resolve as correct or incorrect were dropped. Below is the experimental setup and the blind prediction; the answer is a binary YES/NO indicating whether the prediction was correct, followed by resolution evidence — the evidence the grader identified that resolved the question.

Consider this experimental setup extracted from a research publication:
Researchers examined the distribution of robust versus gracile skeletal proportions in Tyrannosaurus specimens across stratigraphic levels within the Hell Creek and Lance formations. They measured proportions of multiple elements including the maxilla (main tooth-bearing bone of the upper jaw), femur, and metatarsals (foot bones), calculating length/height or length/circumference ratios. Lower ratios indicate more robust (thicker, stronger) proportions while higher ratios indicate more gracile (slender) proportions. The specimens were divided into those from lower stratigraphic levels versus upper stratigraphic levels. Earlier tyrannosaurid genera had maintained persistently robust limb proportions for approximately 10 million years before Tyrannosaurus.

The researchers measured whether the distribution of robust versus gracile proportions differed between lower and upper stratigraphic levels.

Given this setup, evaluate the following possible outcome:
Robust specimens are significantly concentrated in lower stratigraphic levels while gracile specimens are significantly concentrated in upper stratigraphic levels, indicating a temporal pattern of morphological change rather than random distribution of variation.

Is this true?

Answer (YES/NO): NO